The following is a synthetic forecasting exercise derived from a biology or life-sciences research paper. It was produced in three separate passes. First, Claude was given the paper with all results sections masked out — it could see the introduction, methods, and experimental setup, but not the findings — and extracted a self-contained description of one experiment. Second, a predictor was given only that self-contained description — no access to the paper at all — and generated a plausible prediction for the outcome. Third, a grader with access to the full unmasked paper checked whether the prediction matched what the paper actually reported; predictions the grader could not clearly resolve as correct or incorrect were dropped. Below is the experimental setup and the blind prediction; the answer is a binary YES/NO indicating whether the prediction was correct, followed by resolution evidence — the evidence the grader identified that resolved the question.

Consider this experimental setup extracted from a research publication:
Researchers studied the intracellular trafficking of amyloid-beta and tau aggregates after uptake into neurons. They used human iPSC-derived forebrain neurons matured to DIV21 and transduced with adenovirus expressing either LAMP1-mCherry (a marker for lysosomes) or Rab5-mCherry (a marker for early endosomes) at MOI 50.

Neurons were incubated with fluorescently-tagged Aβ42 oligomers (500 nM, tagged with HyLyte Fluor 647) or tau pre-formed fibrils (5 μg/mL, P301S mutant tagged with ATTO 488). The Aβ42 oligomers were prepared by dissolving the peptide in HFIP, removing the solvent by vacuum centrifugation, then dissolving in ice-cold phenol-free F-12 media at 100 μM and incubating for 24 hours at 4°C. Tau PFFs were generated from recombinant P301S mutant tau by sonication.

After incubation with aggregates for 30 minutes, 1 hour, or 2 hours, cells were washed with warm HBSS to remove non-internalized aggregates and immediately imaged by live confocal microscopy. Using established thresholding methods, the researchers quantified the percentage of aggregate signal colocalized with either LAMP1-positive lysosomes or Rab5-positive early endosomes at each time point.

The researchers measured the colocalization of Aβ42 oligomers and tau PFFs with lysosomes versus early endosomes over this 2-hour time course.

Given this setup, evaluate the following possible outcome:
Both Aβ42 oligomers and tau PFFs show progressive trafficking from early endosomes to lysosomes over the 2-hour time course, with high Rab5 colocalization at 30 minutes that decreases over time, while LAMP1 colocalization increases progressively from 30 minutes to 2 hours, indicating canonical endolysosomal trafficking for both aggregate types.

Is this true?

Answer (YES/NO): NO